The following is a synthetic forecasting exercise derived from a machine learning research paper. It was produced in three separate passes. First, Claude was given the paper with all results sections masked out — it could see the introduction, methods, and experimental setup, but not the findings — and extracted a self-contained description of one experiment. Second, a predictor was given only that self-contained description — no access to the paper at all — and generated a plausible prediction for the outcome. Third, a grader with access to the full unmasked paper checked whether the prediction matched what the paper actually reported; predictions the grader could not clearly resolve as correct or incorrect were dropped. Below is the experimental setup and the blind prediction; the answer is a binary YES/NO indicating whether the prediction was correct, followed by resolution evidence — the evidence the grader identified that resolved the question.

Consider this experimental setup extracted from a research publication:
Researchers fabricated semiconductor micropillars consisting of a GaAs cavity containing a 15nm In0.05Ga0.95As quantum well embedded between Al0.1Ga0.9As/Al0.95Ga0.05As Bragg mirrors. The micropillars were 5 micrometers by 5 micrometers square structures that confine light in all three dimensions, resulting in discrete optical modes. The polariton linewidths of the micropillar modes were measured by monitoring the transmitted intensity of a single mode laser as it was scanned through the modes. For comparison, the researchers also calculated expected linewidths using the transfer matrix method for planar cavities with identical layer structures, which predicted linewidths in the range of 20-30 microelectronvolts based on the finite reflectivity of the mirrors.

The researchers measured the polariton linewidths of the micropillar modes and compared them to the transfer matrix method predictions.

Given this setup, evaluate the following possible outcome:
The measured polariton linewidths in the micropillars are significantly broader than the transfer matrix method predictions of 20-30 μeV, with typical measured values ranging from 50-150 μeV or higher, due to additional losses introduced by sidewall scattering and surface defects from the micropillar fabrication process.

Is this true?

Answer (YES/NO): NO